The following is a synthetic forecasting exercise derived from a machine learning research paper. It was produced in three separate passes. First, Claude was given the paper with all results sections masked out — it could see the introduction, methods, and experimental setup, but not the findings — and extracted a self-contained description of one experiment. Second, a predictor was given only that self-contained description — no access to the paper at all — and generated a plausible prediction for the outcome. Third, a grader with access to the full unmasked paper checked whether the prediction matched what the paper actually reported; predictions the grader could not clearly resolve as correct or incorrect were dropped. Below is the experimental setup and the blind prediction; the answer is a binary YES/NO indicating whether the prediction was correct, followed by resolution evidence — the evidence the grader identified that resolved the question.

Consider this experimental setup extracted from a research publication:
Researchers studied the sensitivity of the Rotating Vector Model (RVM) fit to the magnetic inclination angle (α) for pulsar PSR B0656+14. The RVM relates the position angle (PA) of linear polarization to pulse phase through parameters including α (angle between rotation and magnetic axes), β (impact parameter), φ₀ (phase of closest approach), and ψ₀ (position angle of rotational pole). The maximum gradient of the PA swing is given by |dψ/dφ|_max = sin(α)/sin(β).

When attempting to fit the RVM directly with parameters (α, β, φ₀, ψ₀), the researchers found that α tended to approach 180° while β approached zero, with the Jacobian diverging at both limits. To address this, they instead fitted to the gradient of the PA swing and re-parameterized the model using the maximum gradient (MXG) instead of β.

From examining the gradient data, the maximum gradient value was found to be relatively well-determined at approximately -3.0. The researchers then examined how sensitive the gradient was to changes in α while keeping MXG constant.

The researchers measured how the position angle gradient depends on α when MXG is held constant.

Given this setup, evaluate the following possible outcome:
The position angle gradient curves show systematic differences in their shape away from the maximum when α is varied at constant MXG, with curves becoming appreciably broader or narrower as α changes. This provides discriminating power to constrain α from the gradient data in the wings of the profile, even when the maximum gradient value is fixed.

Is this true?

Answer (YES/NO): NO